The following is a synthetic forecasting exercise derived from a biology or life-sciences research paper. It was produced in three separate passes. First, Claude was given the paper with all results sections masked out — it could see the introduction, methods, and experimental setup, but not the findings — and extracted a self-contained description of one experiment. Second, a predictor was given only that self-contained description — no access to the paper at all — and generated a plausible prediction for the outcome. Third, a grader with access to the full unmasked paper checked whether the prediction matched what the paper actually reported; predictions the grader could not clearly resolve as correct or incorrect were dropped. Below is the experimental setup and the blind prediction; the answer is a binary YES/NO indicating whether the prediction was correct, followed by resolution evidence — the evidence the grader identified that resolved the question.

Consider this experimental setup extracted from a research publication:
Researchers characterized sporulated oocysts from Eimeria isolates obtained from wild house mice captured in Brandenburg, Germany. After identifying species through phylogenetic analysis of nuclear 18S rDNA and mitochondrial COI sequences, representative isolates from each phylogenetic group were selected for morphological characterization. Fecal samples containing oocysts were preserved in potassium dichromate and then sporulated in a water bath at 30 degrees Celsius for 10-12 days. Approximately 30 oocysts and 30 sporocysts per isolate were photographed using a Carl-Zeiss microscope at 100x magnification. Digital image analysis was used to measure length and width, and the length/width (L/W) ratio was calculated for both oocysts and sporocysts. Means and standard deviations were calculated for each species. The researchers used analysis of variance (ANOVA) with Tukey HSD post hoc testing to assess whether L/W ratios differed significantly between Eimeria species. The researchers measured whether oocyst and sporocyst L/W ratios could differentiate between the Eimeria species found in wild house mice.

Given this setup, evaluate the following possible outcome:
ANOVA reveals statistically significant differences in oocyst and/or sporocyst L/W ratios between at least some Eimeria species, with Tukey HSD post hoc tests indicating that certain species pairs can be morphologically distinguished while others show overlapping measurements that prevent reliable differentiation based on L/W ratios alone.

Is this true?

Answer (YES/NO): YES